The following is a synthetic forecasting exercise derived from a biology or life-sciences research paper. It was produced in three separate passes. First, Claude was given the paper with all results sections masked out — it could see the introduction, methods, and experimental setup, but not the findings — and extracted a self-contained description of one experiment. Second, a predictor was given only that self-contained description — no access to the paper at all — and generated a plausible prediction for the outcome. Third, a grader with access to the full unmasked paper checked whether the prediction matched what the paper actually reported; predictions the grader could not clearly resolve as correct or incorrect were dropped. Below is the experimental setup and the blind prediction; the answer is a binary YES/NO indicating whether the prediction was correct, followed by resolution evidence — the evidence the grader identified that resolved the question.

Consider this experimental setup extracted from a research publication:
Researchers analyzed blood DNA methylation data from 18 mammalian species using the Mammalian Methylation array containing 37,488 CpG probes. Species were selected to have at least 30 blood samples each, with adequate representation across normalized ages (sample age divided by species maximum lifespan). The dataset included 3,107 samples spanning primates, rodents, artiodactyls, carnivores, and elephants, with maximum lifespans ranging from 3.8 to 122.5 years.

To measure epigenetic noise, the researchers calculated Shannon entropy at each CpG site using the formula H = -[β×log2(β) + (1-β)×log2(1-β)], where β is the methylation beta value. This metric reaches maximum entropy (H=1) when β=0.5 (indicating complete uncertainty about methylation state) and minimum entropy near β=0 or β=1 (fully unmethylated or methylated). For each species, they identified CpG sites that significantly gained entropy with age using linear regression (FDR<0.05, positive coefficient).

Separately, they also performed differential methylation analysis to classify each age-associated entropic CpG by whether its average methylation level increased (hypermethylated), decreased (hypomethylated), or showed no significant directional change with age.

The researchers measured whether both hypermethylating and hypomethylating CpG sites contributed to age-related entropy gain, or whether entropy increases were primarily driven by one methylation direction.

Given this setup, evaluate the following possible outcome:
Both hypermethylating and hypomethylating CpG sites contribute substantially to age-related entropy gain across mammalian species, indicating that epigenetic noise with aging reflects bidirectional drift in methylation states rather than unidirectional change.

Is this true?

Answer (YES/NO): NO